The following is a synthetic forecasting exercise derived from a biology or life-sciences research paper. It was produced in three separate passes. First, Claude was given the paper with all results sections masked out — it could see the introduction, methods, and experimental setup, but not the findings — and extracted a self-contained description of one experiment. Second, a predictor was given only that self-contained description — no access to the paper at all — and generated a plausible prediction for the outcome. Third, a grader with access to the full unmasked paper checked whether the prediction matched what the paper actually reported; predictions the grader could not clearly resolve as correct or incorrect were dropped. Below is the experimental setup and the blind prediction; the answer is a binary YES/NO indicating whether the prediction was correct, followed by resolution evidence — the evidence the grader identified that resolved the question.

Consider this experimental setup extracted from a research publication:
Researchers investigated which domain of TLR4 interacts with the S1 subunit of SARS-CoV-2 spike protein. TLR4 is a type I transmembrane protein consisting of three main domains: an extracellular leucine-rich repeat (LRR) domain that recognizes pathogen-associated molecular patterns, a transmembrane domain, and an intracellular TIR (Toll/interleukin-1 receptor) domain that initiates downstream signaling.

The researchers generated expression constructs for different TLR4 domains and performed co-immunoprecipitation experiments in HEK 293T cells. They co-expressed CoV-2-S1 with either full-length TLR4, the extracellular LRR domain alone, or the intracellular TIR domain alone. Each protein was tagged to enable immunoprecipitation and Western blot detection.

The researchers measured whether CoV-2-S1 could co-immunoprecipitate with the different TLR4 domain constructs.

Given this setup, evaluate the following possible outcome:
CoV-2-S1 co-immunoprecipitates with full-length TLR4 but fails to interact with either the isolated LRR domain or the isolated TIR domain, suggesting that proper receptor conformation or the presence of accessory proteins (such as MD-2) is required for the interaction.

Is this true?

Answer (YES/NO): NO